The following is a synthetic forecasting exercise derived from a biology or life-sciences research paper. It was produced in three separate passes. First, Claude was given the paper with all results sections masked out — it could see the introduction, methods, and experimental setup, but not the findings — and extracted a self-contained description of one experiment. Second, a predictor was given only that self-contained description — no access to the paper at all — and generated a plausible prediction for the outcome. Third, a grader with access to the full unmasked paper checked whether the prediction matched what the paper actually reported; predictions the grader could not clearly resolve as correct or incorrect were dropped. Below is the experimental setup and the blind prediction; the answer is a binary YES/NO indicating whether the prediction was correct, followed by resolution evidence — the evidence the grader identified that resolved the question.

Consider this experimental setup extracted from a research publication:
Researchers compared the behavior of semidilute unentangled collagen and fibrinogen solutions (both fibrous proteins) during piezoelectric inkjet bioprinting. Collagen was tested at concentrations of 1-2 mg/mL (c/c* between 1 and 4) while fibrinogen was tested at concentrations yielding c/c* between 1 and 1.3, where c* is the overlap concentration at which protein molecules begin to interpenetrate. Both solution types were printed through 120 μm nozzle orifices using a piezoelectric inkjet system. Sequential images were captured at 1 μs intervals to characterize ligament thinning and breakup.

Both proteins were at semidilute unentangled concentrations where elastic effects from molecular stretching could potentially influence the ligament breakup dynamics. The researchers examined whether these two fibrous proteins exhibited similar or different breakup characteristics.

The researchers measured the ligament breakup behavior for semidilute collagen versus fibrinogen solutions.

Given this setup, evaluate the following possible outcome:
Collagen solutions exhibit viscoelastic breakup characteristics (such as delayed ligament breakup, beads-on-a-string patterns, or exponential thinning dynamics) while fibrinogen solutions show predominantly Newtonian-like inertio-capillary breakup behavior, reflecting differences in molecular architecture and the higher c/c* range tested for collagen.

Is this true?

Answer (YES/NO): NO